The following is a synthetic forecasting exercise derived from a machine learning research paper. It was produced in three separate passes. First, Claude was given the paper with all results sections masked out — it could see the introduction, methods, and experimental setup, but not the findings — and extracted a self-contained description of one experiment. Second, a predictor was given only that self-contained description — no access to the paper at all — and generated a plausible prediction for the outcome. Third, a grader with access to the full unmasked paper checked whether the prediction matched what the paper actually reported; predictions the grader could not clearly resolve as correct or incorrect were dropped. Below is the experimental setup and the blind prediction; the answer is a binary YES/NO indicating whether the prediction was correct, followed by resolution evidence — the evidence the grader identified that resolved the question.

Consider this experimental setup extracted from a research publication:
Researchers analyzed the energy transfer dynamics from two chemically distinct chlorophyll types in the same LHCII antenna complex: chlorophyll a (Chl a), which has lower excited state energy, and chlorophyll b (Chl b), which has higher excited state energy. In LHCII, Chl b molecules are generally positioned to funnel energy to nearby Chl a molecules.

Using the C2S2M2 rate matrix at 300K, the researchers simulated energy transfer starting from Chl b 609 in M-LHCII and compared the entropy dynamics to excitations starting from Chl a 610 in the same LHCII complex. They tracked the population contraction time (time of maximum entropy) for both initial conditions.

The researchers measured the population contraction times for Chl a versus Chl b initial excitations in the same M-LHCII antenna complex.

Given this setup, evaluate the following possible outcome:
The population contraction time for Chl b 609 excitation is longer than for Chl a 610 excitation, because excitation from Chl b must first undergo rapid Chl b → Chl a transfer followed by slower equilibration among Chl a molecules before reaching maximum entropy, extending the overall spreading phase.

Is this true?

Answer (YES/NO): NO